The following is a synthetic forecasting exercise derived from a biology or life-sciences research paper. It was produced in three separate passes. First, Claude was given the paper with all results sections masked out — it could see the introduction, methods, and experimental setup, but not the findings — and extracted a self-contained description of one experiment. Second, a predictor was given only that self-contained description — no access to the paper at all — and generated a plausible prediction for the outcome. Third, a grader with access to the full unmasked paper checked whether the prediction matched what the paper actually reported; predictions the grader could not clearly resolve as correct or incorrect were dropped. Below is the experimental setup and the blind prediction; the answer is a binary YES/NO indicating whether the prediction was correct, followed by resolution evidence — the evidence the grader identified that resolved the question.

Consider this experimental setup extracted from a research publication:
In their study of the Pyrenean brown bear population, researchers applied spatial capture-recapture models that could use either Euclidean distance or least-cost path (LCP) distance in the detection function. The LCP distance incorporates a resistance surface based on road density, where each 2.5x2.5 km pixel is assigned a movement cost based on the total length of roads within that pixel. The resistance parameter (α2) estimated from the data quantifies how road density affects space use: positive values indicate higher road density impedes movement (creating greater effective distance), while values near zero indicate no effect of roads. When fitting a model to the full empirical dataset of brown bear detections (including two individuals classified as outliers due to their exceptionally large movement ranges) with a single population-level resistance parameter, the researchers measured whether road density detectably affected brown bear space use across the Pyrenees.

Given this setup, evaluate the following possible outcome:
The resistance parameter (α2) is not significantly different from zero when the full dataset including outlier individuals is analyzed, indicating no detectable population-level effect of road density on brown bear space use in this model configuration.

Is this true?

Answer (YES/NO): YES